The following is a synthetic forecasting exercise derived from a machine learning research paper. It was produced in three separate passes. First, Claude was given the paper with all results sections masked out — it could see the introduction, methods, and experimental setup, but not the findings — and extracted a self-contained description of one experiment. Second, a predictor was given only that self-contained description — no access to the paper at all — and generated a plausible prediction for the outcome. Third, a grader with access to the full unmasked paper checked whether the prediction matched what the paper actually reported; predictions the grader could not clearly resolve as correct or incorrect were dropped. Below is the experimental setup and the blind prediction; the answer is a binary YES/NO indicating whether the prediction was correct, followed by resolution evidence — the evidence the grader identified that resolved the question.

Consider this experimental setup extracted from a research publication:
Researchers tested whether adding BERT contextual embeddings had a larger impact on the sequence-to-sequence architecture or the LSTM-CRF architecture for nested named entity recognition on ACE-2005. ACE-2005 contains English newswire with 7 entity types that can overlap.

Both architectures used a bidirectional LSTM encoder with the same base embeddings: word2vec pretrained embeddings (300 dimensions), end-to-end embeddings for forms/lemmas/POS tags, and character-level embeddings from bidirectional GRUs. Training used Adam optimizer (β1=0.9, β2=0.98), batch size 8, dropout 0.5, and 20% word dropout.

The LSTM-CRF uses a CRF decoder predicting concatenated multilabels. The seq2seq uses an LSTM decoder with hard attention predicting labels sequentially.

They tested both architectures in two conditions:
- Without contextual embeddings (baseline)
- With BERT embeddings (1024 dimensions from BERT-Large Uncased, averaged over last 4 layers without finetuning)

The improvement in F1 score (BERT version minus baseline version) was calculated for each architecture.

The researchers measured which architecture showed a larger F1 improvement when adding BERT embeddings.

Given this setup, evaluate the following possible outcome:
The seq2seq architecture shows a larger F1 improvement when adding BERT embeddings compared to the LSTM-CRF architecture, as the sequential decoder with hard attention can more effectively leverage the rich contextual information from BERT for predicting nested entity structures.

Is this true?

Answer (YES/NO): NO